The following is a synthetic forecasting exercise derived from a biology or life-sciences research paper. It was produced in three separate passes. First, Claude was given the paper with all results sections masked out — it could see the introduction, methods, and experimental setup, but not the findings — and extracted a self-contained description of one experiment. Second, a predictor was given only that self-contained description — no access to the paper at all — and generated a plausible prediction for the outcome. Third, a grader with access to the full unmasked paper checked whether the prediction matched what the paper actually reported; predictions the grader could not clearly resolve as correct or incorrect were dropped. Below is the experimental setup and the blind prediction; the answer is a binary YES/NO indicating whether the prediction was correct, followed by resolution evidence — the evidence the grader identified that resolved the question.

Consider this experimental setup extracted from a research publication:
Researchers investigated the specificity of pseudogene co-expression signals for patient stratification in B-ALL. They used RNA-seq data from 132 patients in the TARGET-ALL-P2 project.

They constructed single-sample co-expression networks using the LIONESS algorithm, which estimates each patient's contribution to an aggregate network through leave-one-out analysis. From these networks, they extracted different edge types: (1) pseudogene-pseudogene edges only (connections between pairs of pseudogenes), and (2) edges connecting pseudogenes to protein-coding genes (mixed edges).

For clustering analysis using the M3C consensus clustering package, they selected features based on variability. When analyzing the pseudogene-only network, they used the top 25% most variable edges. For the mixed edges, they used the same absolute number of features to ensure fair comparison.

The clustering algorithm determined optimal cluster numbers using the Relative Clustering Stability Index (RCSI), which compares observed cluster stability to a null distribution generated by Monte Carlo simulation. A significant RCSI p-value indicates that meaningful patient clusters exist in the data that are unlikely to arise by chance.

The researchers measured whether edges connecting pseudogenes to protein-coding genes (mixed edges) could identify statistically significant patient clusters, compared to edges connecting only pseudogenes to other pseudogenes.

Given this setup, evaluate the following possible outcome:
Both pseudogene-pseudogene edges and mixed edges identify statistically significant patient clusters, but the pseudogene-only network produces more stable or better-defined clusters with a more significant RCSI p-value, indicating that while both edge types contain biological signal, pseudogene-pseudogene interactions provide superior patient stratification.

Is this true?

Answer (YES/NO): NO